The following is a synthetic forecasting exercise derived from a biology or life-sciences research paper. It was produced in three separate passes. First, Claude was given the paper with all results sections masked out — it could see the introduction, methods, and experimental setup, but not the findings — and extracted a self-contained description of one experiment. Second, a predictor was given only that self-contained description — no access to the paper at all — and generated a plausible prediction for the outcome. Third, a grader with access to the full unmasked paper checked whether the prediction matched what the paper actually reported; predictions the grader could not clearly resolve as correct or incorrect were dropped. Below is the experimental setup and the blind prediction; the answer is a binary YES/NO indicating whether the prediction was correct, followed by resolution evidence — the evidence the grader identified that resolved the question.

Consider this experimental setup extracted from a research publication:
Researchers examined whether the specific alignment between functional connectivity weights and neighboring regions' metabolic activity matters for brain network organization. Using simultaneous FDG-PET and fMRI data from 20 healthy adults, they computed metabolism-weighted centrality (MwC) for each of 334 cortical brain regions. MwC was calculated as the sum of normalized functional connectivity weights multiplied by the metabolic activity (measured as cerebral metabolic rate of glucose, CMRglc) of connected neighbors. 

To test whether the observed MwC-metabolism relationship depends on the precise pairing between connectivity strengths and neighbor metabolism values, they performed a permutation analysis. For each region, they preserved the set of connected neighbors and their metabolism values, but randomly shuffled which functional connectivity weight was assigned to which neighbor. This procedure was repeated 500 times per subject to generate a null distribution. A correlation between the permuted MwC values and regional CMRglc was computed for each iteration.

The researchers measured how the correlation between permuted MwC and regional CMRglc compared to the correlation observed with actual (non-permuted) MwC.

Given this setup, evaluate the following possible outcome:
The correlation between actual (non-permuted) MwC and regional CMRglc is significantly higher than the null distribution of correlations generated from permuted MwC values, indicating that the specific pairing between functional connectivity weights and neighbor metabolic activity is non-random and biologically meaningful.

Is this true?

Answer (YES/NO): YES